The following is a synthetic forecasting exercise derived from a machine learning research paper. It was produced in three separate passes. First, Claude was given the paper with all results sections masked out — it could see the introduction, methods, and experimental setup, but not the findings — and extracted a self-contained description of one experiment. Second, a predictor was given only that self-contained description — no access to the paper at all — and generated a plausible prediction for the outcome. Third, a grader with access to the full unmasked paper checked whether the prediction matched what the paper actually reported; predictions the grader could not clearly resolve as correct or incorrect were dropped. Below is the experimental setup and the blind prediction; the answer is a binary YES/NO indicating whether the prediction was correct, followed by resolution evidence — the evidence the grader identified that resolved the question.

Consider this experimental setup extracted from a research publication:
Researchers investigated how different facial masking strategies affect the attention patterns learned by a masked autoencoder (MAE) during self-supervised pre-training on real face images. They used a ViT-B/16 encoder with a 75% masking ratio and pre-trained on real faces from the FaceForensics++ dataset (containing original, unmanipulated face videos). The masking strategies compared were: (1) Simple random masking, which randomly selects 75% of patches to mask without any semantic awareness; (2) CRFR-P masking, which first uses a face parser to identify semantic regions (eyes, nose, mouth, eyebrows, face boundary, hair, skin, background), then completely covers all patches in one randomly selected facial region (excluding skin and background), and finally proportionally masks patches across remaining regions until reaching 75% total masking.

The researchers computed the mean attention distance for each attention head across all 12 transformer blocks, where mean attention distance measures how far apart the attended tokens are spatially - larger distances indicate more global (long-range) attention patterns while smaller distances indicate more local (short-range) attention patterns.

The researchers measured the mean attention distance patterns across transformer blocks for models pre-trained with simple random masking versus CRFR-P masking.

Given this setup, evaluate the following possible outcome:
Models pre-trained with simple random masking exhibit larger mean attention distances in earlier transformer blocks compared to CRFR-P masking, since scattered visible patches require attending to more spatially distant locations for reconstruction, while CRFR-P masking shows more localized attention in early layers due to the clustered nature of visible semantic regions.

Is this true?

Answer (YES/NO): NO